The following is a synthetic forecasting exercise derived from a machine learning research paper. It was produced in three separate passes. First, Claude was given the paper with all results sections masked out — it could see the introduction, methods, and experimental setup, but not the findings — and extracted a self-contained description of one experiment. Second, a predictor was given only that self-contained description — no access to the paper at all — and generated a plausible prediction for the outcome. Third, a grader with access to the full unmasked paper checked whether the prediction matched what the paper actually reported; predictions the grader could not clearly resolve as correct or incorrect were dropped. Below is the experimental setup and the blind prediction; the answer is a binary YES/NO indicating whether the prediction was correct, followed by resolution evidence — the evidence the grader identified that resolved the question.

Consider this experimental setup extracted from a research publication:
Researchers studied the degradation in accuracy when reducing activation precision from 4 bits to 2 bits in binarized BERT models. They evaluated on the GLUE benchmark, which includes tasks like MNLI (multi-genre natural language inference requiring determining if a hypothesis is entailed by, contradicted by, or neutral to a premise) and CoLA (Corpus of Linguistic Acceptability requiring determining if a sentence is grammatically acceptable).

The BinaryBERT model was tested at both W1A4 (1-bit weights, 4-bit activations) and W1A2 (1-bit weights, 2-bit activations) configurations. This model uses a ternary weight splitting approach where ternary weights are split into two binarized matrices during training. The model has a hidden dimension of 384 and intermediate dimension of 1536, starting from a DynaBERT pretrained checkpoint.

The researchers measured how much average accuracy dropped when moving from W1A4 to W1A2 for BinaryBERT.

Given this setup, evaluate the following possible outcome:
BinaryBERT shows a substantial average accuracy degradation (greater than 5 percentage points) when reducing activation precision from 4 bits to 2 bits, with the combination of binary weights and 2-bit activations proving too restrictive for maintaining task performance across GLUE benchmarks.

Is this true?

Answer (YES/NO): YES